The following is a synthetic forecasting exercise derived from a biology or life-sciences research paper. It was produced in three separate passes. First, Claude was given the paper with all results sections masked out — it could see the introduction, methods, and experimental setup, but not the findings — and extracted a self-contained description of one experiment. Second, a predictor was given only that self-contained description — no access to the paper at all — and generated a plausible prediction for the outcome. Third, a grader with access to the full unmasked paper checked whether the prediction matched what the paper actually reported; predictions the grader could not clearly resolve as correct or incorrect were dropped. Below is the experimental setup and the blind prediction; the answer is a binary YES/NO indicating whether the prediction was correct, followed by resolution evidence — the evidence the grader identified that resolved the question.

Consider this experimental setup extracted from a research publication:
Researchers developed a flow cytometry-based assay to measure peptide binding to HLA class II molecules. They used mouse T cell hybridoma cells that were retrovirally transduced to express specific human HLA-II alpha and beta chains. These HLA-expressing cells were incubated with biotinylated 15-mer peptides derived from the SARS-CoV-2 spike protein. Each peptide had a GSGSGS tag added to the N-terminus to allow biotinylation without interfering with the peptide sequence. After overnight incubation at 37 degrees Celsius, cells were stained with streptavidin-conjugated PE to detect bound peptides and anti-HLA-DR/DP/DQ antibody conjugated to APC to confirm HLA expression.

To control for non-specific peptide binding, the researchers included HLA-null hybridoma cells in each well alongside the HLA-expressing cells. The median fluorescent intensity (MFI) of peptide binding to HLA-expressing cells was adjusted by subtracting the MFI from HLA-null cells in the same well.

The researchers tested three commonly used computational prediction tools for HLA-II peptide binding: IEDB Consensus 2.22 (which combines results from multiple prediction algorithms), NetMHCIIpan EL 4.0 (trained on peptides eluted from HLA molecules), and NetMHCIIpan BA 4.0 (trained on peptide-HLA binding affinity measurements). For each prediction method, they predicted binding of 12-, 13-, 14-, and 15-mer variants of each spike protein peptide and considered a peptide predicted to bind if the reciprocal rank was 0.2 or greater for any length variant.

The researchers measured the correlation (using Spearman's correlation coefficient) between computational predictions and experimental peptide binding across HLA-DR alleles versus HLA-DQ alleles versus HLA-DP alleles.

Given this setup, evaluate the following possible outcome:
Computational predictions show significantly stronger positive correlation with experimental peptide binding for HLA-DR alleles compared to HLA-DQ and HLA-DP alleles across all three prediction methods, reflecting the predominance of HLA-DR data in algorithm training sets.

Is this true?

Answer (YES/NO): YES